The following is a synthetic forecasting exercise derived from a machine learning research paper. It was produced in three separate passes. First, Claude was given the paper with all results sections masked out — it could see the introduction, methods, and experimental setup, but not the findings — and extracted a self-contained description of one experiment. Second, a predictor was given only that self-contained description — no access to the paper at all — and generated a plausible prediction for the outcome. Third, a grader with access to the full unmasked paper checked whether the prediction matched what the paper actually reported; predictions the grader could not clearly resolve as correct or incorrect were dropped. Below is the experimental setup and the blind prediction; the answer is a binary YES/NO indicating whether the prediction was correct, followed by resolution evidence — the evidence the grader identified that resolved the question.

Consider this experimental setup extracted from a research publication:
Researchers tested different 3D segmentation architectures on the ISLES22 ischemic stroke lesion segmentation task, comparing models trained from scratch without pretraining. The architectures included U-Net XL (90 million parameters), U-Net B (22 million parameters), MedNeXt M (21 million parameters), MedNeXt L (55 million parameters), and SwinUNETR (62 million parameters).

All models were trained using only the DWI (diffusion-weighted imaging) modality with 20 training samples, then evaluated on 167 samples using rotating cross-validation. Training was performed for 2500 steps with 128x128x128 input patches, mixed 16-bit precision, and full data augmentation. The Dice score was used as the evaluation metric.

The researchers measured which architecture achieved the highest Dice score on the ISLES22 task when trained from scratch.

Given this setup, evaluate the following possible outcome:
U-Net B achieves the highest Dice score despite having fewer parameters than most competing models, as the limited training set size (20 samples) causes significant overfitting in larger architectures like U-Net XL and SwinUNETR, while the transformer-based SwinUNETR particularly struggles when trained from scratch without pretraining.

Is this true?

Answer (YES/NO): NO